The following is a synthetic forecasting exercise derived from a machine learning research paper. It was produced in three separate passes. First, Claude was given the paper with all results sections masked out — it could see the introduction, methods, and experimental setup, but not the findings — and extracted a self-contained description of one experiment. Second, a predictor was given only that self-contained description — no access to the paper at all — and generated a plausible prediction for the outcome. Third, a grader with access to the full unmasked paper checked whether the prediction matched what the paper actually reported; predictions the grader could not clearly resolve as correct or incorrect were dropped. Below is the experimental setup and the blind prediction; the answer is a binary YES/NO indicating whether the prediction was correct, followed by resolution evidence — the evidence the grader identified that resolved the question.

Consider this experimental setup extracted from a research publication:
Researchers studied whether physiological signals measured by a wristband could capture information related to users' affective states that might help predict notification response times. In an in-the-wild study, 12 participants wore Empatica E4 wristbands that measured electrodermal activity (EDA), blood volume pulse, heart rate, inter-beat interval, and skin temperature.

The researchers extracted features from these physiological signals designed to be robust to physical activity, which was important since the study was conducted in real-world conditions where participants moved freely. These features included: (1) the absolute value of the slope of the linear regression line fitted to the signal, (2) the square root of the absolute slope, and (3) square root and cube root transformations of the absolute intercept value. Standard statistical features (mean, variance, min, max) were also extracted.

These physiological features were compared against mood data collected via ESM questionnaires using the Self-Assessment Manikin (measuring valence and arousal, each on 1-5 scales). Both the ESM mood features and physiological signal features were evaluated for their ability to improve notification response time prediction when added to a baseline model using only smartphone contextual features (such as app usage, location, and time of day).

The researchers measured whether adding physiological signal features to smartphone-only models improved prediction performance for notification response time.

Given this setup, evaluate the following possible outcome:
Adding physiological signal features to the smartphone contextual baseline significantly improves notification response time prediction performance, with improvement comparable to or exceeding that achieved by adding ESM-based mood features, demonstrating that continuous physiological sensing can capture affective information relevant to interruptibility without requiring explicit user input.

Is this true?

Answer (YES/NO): NO